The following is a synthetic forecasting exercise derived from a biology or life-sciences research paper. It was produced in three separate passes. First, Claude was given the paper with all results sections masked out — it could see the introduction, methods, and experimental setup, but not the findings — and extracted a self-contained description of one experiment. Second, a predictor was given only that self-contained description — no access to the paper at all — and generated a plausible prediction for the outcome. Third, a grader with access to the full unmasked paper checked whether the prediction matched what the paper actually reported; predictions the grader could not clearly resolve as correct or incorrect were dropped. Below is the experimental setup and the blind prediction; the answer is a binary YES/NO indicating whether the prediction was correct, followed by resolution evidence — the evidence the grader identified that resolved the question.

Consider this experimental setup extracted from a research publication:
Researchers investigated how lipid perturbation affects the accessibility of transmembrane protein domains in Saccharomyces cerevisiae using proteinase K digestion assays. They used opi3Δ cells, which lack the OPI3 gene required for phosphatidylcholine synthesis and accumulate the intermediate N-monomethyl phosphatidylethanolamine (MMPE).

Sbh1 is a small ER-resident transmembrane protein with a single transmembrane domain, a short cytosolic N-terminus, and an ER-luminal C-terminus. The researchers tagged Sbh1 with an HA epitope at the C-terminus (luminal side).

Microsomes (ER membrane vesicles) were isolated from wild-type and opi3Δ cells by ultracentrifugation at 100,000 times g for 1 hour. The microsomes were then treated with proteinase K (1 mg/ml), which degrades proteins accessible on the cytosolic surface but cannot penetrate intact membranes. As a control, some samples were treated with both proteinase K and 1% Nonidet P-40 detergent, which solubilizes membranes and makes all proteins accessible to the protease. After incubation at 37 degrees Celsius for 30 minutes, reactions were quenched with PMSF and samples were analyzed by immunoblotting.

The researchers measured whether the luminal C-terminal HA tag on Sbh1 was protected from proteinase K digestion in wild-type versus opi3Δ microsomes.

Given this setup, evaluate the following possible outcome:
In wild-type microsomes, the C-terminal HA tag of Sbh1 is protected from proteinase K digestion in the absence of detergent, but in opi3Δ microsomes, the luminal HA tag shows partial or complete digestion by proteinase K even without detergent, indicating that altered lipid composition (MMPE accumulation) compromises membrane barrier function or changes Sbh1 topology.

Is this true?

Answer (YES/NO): NO